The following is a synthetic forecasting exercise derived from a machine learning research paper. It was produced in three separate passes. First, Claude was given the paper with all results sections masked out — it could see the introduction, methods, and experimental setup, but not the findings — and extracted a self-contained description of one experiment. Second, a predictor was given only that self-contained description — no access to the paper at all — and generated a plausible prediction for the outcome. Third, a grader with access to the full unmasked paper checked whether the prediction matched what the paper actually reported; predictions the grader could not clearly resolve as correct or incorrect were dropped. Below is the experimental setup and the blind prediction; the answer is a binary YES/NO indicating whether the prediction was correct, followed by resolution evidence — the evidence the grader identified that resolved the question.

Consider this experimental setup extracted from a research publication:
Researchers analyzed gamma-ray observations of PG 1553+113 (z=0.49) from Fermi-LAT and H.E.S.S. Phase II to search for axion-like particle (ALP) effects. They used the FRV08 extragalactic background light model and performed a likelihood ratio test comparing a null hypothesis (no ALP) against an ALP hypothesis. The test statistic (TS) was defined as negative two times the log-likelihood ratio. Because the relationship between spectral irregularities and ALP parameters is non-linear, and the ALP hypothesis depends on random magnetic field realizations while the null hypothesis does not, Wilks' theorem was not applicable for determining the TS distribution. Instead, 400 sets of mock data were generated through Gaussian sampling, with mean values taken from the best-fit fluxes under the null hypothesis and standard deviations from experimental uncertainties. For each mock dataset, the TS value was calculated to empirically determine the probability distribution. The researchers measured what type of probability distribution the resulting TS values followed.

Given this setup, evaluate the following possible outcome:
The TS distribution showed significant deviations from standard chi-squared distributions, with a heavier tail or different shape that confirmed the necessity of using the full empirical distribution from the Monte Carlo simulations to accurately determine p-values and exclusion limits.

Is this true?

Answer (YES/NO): NO